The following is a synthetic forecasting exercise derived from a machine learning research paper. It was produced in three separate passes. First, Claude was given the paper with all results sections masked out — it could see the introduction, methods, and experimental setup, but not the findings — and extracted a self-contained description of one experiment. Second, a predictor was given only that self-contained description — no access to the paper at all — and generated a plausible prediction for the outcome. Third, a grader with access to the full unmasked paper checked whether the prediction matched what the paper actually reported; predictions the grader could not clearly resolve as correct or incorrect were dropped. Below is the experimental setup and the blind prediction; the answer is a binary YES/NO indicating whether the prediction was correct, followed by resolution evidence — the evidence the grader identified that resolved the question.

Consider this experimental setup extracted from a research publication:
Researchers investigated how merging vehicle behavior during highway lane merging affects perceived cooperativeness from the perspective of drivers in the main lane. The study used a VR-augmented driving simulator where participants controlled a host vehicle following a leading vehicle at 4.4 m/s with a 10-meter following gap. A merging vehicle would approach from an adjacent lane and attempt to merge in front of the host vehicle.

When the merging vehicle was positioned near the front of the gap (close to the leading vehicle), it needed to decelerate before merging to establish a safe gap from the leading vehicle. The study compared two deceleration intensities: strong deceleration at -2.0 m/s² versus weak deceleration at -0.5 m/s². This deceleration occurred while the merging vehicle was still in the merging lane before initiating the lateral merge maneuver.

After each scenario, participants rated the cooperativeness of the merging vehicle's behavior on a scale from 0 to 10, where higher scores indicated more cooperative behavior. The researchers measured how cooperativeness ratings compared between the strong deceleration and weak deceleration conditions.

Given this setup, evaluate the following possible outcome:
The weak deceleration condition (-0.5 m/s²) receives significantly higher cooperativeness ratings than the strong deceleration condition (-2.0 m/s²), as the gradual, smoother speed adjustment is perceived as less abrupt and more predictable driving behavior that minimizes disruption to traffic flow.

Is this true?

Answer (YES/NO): YES